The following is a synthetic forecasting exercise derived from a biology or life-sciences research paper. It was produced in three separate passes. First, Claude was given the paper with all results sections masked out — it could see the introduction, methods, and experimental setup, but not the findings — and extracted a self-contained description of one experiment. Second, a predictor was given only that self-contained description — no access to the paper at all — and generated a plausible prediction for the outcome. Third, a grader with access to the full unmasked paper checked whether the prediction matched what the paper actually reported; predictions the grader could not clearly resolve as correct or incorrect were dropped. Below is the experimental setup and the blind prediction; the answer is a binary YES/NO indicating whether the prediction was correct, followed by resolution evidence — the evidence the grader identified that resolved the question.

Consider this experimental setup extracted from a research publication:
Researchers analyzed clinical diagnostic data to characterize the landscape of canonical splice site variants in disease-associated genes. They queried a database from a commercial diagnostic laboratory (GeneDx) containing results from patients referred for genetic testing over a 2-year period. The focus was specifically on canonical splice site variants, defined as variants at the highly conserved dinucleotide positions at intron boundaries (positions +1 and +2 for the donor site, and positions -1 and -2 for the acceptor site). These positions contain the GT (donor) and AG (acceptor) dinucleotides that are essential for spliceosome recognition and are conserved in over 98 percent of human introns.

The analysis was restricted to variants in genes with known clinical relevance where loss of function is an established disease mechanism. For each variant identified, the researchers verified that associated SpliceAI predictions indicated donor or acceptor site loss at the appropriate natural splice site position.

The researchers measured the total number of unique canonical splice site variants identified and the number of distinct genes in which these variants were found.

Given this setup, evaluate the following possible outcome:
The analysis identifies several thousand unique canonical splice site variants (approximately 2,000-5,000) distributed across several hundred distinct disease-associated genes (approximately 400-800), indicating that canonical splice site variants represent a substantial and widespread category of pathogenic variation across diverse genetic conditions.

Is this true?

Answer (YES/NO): NO